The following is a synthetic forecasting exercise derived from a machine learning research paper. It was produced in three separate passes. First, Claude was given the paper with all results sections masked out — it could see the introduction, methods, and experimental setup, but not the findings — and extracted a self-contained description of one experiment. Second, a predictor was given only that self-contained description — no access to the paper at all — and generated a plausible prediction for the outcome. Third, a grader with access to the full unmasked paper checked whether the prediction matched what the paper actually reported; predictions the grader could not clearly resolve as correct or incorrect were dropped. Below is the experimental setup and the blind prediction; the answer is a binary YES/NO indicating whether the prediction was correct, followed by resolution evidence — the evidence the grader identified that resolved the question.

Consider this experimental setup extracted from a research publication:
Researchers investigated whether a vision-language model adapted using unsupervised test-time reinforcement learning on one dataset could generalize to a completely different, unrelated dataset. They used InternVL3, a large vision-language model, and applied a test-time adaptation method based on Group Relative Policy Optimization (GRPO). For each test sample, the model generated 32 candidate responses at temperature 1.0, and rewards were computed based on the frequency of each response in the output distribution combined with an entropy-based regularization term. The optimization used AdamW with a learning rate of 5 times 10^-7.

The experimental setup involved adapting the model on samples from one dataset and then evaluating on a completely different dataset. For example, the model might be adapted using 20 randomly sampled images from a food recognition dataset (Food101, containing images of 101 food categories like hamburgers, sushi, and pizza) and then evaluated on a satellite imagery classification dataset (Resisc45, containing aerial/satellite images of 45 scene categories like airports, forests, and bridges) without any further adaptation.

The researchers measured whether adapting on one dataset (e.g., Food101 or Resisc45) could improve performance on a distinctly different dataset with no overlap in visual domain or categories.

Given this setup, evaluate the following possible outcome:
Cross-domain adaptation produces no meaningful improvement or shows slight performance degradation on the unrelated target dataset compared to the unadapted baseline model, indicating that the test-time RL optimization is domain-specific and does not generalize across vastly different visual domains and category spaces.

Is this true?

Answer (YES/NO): NO